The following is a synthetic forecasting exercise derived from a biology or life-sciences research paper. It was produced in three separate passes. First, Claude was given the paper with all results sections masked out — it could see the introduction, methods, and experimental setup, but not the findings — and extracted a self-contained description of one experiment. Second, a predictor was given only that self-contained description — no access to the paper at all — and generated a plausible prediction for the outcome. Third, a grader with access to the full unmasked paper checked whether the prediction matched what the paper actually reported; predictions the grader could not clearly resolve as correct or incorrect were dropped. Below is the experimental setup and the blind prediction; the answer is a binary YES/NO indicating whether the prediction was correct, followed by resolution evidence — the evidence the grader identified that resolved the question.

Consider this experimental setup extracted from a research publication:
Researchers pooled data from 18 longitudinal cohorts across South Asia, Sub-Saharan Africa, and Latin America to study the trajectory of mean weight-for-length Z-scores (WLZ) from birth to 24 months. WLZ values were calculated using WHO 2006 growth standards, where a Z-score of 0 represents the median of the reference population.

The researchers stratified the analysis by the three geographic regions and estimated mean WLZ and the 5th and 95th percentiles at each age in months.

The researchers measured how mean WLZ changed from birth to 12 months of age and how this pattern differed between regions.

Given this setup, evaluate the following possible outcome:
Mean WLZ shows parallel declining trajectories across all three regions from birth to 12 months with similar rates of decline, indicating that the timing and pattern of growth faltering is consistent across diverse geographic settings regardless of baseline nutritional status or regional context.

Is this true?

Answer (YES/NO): NO